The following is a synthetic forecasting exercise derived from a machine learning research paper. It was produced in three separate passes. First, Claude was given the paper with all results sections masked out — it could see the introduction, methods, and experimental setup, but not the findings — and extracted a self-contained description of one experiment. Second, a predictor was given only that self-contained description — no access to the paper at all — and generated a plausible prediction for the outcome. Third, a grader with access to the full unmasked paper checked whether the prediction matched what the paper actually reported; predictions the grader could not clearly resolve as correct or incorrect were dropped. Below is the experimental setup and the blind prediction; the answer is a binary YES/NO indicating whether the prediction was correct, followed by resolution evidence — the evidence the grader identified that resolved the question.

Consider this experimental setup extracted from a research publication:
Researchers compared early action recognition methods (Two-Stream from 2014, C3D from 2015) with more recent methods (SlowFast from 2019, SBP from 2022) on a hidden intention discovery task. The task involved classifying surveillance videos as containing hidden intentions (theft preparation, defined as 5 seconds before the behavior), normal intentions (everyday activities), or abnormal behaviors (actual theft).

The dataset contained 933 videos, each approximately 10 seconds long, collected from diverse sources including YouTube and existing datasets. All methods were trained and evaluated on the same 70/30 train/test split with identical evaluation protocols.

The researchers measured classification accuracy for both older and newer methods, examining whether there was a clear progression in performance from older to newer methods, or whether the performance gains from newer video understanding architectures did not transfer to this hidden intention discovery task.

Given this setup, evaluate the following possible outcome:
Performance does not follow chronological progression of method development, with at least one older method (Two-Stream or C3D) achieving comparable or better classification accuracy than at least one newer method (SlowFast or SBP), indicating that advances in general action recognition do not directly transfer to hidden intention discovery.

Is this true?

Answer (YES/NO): NO